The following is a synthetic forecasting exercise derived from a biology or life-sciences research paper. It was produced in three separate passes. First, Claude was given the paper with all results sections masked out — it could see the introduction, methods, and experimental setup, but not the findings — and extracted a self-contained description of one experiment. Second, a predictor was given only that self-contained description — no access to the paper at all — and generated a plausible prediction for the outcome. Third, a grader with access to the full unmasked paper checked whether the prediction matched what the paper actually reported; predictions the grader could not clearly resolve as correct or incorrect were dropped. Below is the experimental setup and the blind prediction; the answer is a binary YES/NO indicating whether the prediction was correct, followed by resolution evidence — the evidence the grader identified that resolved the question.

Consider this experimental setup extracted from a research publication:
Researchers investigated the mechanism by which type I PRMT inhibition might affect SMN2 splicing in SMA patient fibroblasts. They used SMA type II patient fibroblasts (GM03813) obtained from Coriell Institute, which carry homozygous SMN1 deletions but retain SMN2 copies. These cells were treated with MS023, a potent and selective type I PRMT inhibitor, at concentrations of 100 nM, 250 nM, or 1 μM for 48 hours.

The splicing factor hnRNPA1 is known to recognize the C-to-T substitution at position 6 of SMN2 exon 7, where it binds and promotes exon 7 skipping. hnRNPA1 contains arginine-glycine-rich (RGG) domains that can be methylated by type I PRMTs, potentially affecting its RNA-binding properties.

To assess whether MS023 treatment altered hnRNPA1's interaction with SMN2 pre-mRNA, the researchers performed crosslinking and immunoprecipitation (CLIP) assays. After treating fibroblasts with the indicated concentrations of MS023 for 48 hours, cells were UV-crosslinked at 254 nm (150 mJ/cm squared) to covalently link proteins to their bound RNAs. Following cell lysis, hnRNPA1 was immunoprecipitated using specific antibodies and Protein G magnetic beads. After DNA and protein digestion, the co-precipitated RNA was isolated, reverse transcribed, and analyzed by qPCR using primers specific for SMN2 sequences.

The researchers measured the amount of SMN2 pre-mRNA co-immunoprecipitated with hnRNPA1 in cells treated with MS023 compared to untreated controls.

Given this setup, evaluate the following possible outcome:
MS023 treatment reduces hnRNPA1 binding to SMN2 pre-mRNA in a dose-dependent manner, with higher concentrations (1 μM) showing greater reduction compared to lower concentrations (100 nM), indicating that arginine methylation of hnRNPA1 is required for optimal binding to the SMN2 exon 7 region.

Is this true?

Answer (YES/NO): YES